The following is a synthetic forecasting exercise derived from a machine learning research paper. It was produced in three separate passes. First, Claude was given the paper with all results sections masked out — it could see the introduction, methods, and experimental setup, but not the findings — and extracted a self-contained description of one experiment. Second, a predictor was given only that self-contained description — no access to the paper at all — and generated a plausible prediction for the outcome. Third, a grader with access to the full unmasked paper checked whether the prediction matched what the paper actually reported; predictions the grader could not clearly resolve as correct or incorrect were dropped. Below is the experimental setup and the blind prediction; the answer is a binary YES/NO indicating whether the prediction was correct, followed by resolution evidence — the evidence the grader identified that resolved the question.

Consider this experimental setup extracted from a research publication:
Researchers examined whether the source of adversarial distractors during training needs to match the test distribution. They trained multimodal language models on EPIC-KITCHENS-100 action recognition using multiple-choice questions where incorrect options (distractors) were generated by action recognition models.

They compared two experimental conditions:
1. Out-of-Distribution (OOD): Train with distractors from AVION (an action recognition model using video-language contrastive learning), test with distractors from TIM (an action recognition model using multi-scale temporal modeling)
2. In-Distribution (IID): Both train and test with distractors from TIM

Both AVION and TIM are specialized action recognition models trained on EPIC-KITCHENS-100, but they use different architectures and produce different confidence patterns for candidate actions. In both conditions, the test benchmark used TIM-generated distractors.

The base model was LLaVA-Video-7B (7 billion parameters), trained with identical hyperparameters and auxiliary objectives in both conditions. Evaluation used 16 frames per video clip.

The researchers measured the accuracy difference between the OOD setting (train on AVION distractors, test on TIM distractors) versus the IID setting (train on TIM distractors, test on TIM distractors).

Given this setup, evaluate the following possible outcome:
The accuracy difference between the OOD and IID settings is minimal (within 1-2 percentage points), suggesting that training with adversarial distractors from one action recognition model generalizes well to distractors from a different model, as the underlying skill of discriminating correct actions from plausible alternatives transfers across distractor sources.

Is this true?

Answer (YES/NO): NO